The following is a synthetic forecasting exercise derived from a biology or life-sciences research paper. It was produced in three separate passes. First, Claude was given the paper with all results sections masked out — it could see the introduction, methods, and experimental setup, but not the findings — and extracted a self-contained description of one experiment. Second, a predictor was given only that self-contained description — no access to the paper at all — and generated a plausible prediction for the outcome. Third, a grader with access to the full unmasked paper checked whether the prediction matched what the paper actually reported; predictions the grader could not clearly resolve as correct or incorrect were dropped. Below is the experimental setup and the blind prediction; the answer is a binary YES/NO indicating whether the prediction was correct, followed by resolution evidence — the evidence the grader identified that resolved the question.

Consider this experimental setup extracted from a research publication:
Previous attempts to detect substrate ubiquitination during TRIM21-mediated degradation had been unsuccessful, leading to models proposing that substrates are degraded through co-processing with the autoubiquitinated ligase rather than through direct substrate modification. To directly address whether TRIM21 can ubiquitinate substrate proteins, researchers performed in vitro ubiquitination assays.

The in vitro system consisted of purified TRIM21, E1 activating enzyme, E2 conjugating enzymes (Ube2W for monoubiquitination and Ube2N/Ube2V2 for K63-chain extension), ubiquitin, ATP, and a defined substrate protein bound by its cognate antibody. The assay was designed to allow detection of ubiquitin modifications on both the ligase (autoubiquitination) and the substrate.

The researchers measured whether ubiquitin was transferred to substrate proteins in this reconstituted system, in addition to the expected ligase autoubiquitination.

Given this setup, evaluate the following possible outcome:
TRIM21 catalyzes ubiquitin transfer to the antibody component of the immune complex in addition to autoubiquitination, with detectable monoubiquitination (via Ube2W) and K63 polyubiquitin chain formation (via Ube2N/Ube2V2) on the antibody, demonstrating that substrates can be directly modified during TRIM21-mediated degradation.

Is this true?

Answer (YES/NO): NO